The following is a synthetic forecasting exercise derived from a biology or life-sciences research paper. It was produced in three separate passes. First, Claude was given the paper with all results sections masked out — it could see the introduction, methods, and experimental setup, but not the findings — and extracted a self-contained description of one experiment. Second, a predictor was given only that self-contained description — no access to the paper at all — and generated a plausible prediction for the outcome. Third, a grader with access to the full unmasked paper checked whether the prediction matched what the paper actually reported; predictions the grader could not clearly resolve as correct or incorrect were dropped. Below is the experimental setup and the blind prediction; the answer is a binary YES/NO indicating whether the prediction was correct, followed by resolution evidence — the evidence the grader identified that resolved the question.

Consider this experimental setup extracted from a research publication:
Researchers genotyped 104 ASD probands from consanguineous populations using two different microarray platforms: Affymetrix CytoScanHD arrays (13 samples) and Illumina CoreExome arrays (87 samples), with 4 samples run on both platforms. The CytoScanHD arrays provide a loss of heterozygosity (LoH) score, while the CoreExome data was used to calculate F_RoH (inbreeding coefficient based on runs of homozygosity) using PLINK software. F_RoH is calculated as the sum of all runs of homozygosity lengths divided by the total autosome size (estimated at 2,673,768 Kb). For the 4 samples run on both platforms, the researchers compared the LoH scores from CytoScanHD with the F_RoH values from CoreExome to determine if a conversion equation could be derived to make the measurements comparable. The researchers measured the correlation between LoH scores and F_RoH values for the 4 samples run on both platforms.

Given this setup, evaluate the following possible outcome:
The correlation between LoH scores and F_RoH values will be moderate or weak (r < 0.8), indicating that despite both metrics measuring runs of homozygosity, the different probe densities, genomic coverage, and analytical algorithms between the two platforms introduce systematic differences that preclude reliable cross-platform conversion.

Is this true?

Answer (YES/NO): NO